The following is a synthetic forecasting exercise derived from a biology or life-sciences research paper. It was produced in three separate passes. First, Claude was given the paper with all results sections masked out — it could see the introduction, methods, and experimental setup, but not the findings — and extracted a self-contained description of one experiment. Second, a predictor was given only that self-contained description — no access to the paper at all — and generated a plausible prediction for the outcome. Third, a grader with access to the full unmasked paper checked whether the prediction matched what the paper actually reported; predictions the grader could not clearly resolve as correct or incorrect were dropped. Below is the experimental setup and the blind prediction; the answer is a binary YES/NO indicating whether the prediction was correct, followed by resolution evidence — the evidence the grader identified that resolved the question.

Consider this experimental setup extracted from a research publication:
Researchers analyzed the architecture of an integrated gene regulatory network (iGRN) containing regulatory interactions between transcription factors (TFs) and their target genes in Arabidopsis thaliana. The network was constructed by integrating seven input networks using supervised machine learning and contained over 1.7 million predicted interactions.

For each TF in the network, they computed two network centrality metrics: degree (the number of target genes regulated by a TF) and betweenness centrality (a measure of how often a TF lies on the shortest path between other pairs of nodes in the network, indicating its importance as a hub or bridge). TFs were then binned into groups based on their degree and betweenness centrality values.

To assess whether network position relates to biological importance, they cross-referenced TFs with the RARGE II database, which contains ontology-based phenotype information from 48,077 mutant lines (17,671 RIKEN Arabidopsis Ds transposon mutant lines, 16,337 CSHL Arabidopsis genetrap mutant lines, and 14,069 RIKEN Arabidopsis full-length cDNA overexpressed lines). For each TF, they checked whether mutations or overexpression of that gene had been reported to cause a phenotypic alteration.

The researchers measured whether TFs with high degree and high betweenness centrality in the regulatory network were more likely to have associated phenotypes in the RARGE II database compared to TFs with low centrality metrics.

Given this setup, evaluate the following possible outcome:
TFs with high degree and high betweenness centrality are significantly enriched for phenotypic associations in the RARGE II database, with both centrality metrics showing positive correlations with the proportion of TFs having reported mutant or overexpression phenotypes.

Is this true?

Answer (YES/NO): NO